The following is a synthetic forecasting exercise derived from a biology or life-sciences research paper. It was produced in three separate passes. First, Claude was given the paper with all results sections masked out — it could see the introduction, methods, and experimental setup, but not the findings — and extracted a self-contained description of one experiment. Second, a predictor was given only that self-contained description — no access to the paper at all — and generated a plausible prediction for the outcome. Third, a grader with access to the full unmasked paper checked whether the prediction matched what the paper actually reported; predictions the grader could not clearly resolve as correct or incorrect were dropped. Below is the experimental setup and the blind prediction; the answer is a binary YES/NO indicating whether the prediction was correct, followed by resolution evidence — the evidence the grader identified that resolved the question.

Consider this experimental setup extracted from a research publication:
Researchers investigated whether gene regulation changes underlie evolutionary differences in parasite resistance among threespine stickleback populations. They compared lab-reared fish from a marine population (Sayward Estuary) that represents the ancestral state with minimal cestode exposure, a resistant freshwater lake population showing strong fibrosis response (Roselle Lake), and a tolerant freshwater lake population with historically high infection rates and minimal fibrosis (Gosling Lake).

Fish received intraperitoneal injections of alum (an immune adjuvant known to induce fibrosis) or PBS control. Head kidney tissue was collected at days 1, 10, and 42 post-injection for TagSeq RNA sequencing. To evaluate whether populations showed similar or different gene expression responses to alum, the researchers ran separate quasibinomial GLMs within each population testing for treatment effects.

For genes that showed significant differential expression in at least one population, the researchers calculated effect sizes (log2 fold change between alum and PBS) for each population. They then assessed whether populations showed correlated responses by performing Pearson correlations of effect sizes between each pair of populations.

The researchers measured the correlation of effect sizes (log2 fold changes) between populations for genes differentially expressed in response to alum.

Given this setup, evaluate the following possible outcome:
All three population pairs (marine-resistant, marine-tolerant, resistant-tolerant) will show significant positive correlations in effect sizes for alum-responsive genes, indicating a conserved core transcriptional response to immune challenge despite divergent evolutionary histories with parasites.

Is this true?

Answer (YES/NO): YES